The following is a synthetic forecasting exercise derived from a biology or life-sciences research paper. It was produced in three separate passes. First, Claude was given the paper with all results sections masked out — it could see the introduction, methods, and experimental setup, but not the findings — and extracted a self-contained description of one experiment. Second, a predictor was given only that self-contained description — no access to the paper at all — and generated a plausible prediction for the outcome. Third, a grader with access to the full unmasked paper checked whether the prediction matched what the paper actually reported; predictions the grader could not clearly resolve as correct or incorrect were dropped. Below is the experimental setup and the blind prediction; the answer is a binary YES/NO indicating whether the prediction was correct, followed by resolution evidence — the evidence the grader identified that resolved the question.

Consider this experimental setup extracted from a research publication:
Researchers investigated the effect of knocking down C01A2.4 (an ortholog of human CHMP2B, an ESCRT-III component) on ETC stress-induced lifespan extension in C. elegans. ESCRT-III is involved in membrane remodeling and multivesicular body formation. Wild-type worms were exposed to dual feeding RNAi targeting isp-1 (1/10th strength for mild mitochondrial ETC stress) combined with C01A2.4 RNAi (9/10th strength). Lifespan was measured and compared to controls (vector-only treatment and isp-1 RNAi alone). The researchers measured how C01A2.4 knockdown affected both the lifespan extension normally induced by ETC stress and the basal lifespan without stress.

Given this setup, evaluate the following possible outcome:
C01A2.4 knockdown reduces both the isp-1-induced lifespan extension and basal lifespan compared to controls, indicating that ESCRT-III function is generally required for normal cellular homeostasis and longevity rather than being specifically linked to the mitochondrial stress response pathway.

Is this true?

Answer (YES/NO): NO